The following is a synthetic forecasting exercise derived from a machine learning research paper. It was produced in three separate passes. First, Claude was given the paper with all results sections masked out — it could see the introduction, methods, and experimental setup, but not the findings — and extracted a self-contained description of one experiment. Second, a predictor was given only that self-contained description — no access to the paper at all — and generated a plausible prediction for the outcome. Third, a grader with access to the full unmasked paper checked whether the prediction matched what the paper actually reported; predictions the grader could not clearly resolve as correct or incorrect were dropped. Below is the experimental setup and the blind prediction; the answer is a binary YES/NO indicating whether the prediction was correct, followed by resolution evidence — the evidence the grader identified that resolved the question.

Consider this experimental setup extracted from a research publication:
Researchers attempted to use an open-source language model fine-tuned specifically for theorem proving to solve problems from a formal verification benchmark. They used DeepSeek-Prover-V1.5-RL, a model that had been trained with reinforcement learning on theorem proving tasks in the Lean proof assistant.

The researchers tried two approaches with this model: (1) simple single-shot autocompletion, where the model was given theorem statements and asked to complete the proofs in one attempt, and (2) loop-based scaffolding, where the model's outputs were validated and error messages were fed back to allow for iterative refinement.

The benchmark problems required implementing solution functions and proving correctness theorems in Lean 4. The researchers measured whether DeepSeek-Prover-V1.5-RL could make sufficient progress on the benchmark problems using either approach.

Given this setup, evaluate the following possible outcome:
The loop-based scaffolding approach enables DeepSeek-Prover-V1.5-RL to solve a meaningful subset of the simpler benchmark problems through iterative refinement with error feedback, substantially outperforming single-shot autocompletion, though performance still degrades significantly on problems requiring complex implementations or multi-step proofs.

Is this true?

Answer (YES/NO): NO